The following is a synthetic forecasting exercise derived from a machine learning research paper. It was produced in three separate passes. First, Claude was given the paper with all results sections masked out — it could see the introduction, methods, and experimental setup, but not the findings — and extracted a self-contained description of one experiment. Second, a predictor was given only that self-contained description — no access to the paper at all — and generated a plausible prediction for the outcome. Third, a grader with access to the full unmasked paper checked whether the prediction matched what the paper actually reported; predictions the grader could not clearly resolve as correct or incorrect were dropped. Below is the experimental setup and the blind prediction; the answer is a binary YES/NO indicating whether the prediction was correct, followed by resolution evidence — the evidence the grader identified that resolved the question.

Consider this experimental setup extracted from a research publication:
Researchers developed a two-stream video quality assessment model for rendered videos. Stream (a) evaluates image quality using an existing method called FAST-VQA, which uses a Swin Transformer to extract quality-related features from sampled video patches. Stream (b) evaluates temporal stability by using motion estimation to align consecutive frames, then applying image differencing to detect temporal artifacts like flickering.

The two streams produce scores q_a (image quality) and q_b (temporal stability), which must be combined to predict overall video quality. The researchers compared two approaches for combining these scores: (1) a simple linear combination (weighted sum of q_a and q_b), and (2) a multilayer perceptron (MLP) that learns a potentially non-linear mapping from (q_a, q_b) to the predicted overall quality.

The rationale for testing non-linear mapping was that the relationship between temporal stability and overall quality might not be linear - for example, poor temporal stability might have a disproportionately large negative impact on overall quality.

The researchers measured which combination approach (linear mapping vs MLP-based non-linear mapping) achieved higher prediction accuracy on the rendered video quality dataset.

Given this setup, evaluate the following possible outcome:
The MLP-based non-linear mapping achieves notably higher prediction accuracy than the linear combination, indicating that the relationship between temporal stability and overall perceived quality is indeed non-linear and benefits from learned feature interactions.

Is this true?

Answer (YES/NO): NO